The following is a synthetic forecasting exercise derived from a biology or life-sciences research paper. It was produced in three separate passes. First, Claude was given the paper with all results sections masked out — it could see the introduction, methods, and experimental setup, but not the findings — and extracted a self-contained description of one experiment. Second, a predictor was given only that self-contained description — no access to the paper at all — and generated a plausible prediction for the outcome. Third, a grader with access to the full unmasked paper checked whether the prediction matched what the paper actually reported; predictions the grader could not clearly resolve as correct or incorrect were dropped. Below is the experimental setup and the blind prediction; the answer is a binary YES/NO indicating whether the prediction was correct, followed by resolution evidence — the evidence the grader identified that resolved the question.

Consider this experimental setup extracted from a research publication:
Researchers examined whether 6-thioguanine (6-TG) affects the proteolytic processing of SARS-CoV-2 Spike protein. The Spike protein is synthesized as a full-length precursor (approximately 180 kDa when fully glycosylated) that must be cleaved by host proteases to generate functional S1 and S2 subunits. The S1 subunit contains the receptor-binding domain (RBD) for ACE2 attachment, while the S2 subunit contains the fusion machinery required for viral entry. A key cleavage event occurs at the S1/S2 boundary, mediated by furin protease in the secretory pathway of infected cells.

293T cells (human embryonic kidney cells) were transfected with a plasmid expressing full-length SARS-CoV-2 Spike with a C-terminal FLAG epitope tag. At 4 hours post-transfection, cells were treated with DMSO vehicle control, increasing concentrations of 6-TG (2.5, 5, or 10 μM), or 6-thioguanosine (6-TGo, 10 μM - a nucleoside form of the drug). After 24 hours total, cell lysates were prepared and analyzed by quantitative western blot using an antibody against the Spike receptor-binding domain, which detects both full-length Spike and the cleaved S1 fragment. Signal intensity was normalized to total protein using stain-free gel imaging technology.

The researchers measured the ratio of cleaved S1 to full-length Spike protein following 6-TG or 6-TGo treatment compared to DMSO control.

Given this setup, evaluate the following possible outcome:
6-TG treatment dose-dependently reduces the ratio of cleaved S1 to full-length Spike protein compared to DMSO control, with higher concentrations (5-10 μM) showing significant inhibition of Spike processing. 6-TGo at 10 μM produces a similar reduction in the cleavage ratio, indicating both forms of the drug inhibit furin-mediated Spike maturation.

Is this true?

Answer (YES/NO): YES